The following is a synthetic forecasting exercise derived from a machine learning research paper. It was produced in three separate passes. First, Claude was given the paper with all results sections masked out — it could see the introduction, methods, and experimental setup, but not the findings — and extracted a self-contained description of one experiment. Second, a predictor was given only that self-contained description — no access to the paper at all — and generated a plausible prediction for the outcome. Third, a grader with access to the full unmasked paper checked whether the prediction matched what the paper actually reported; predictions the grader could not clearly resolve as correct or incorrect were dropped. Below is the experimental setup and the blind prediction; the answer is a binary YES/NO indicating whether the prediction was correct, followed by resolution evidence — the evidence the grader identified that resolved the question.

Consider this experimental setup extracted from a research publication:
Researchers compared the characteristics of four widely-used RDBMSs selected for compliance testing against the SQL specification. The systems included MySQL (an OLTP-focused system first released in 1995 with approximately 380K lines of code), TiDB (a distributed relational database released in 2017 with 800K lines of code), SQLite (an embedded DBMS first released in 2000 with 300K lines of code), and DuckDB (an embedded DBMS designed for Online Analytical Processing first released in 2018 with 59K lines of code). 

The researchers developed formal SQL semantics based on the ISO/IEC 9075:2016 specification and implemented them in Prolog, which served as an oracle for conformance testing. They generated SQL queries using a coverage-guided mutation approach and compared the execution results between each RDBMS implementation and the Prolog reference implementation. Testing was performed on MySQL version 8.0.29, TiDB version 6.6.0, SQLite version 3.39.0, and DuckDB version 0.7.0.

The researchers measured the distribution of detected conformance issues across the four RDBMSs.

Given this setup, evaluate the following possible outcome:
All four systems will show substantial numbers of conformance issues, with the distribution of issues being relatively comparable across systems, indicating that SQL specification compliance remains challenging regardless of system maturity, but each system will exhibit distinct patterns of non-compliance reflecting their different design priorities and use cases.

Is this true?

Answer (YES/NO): NO